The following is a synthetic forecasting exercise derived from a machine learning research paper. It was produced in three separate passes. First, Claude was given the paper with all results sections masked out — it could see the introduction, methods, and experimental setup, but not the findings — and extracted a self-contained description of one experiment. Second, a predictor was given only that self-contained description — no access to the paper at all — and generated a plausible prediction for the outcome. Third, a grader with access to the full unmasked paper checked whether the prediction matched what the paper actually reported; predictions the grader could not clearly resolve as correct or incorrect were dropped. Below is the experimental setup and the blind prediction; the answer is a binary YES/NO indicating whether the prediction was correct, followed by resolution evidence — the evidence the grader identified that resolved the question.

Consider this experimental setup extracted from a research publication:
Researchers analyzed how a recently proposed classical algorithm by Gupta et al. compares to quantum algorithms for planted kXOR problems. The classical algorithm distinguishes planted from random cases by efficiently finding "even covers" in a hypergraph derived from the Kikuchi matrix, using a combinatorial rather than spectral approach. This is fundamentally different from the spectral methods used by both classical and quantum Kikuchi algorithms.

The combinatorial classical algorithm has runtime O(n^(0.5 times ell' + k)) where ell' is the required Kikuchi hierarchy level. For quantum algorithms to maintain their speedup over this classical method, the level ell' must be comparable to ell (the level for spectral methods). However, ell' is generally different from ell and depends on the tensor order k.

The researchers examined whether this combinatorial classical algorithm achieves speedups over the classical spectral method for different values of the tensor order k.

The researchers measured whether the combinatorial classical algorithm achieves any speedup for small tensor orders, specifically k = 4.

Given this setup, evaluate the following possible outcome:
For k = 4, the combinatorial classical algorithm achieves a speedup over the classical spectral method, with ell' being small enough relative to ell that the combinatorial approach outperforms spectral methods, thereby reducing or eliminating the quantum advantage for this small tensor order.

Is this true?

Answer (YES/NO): NO